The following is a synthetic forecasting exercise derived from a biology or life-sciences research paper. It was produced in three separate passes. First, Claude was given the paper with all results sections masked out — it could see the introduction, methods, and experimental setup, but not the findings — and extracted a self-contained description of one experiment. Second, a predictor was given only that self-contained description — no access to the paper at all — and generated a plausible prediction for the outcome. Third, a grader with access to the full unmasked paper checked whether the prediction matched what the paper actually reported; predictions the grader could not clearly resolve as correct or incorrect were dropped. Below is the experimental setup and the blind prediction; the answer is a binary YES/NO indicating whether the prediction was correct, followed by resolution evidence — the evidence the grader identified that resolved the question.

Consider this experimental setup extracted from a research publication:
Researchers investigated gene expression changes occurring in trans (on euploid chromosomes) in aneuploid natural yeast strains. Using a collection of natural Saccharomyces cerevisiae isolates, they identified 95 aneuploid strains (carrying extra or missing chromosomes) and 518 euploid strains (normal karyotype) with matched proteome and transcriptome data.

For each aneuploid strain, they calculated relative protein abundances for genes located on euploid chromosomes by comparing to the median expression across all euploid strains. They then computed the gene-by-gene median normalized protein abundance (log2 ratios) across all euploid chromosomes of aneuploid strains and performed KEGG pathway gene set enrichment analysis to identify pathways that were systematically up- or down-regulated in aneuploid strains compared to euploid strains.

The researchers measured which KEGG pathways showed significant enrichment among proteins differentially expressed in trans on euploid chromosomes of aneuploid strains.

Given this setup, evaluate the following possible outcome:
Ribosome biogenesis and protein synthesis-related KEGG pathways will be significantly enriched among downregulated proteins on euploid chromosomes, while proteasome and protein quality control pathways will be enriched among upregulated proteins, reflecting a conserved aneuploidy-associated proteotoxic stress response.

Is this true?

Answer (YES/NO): NO